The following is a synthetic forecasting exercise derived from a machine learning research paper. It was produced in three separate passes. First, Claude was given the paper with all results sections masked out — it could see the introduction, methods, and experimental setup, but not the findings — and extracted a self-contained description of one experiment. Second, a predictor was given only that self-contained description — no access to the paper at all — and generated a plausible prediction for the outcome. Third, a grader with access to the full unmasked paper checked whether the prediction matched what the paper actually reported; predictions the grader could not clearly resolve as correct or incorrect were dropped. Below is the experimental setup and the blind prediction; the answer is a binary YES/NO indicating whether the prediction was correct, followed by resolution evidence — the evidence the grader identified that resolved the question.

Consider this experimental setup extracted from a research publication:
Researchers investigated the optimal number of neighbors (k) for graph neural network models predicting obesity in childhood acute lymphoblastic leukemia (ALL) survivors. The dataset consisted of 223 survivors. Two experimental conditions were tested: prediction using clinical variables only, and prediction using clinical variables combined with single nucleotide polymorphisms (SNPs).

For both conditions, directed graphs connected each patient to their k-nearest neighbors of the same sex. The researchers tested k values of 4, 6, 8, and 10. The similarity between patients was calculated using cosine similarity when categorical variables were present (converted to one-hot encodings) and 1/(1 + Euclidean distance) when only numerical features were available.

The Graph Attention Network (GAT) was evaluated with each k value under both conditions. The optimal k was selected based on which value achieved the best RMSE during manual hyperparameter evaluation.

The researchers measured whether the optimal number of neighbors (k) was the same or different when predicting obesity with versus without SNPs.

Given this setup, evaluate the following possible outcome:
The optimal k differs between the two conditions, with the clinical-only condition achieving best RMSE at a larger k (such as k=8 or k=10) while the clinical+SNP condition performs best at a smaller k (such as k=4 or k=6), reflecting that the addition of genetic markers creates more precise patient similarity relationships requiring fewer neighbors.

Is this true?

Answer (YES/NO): NO